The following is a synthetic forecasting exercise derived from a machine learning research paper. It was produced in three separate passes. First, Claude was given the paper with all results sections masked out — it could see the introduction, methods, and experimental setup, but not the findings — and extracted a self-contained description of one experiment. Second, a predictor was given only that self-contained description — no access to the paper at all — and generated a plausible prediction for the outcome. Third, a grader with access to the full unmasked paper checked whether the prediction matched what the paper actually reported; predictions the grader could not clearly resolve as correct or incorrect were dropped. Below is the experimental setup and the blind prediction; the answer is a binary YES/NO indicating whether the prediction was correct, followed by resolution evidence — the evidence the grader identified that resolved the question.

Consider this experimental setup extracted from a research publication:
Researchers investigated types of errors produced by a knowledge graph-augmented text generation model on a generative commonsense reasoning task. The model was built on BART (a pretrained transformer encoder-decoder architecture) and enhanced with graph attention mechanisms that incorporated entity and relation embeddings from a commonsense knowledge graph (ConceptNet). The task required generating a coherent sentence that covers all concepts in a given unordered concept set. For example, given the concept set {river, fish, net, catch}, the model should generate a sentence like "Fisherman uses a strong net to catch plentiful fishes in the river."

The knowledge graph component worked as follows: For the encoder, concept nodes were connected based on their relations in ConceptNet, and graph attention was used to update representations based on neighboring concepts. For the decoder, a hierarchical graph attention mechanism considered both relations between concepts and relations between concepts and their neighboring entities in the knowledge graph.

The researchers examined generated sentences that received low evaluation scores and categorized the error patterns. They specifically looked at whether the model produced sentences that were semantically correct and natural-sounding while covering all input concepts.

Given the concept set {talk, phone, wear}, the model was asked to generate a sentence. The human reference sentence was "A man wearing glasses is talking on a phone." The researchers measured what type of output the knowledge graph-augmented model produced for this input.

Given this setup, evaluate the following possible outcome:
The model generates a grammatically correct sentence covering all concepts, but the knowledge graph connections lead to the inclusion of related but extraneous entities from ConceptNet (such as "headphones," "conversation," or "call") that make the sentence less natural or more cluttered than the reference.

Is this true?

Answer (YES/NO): NO